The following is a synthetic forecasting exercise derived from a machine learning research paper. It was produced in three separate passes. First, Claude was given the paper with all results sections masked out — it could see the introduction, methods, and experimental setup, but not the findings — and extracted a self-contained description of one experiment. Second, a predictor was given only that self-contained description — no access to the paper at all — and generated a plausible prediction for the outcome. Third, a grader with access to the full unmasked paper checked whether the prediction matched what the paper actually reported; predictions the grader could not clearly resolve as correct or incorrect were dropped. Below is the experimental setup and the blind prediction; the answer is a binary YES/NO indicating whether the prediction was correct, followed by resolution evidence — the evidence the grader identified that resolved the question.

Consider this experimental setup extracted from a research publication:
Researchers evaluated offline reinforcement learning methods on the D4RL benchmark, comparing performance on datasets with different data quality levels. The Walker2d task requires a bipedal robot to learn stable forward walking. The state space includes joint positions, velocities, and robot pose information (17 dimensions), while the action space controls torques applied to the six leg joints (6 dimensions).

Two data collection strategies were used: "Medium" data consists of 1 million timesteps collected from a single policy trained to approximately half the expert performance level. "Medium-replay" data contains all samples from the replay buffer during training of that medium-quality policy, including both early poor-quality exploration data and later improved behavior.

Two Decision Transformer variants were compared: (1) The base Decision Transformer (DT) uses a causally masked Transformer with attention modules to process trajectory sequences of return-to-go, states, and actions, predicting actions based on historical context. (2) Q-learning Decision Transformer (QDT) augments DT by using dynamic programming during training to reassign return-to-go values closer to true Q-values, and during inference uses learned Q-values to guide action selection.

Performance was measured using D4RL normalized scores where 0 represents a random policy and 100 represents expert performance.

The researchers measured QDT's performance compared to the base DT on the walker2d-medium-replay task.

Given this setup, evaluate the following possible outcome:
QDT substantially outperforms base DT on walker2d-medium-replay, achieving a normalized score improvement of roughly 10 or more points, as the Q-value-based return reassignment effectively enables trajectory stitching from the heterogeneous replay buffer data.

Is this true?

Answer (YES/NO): NO